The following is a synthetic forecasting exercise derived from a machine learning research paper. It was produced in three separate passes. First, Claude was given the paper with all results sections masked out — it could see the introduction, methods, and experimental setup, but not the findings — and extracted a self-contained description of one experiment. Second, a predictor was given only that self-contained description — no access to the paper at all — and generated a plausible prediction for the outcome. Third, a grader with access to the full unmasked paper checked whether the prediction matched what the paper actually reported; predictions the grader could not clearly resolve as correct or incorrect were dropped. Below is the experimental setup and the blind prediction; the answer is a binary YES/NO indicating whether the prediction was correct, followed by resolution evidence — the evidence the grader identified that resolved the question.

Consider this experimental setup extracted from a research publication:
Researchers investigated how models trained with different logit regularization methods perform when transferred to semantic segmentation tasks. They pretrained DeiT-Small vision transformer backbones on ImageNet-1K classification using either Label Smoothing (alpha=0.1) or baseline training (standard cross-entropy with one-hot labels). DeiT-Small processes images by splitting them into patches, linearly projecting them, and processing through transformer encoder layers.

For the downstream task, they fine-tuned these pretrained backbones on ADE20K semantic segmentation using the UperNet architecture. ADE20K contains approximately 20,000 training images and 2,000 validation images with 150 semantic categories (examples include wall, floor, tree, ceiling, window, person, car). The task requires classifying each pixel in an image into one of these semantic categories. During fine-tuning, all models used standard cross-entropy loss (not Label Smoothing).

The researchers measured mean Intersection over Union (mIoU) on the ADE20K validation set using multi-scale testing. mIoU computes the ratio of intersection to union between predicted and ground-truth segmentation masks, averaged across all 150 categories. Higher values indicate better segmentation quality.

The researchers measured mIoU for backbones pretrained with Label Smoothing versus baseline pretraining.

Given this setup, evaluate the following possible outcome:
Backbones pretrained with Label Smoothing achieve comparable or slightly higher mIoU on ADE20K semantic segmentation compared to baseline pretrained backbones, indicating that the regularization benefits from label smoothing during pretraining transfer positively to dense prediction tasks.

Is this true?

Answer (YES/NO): YES